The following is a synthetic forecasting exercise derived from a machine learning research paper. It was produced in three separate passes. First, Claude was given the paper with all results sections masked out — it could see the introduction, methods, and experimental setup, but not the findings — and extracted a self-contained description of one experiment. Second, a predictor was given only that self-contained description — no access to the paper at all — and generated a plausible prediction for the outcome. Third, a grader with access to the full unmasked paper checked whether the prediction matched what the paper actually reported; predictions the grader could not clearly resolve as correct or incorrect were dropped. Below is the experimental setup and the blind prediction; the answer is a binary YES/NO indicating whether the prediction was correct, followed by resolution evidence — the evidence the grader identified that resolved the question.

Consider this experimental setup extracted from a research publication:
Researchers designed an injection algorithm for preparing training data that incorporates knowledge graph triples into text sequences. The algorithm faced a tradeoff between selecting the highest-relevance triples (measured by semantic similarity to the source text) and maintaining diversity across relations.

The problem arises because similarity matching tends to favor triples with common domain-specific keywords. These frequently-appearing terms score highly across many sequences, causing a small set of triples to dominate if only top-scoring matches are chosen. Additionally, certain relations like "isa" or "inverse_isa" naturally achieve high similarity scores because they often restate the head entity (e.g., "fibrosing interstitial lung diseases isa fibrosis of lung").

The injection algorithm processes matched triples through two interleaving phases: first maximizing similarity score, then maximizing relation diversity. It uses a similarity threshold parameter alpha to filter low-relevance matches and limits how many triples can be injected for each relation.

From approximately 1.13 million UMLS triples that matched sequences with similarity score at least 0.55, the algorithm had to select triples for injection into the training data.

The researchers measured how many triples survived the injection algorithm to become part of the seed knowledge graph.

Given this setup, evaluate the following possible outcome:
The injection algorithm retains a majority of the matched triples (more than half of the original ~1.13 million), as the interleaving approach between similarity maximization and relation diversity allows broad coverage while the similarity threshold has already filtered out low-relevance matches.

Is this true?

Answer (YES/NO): NO